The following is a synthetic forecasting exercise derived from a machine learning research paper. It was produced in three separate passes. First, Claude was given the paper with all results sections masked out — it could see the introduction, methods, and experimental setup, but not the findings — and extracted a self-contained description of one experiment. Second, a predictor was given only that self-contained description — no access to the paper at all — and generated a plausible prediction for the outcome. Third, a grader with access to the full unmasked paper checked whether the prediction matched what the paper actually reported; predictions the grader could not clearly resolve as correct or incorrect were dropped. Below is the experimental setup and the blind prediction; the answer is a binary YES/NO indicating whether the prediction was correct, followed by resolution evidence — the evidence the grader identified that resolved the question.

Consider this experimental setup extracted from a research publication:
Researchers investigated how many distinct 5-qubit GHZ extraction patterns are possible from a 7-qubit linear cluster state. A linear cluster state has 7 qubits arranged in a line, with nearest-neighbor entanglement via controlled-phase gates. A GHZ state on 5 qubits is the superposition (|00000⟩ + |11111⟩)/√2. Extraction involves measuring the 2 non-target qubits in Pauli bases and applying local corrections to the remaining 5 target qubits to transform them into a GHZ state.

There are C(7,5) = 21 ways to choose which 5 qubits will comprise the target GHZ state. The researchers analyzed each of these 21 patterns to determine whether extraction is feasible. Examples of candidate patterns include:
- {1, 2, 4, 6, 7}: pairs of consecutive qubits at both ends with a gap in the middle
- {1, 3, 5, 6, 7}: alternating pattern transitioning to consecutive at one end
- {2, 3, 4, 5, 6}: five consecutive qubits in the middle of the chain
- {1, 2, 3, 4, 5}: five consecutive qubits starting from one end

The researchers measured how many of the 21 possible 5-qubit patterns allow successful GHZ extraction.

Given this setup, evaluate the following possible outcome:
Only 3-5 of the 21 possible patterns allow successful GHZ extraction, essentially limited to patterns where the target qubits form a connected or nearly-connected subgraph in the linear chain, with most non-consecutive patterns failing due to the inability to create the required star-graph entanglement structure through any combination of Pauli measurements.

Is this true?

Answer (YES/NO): NO